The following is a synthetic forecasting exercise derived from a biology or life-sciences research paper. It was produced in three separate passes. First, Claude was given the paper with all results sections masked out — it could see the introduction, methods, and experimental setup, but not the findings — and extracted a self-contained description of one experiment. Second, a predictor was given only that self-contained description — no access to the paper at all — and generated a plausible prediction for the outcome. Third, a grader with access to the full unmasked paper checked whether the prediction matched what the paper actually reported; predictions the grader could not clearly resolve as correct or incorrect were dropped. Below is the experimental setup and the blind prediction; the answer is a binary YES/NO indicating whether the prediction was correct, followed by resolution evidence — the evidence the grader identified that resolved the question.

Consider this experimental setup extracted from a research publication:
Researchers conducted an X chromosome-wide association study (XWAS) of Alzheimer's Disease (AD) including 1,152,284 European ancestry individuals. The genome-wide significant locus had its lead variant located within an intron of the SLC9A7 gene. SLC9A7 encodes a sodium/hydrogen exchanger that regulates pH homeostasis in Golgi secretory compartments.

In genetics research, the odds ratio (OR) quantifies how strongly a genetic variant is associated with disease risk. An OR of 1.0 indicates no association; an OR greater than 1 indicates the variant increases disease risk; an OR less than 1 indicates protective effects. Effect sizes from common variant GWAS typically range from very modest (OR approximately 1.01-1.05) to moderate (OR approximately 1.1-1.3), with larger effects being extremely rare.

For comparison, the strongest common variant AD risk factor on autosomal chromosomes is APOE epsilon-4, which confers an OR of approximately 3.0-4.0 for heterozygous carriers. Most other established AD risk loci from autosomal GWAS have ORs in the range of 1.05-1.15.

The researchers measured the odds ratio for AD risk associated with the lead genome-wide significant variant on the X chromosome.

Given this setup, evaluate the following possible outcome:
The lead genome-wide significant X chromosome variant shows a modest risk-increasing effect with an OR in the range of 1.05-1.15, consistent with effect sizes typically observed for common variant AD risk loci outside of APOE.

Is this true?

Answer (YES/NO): YES